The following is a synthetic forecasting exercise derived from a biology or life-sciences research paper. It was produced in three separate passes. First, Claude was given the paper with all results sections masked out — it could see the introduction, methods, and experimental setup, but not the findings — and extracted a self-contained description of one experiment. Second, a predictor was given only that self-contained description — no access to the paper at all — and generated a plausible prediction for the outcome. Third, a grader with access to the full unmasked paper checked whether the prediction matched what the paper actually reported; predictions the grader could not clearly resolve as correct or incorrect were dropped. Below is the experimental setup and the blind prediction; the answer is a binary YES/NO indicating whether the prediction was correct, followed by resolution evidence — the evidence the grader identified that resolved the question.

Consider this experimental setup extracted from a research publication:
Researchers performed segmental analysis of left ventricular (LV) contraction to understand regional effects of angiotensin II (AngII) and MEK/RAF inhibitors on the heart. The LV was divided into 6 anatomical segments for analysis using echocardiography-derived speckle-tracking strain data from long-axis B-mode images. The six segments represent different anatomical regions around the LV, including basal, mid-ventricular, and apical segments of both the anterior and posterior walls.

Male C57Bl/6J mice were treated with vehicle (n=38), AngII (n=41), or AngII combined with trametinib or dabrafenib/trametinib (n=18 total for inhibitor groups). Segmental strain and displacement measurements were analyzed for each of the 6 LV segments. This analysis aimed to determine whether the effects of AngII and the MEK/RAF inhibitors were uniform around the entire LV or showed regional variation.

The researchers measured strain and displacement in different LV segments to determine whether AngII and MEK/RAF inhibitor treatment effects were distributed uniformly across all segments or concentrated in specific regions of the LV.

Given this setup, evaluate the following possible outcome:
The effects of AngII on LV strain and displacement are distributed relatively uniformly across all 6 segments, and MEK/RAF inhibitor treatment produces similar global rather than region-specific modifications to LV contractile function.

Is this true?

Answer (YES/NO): NO